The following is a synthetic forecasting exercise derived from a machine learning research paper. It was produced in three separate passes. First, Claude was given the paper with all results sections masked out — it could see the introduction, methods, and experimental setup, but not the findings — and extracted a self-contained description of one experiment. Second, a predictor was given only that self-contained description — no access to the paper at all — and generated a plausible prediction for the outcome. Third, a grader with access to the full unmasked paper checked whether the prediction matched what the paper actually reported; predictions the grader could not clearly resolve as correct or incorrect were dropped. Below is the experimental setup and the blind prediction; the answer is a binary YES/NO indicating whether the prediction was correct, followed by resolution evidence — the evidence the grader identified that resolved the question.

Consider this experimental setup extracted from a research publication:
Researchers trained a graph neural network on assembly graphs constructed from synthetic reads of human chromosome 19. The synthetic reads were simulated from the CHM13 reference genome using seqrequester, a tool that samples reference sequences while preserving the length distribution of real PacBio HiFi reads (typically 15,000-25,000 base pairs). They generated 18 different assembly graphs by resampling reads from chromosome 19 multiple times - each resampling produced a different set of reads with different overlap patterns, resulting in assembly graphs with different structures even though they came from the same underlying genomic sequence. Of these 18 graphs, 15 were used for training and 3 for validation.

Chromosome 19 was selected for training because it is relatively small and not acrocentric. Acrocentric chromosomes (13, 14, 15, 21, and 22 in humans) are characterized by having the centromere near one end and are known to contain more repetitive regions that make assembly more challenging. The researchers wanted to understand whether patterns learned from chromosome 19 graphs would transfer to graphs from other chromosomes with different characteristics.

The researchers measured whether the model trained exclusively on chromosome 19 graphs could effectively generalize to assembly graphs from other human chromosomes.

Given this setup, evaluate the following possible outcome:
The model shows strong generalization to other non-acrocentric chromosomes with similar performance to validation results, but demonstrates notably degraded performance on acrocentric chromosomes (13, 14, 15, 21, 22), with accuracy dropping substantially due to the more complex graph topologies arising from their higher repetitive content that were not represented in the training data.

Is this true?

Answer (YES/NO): NO